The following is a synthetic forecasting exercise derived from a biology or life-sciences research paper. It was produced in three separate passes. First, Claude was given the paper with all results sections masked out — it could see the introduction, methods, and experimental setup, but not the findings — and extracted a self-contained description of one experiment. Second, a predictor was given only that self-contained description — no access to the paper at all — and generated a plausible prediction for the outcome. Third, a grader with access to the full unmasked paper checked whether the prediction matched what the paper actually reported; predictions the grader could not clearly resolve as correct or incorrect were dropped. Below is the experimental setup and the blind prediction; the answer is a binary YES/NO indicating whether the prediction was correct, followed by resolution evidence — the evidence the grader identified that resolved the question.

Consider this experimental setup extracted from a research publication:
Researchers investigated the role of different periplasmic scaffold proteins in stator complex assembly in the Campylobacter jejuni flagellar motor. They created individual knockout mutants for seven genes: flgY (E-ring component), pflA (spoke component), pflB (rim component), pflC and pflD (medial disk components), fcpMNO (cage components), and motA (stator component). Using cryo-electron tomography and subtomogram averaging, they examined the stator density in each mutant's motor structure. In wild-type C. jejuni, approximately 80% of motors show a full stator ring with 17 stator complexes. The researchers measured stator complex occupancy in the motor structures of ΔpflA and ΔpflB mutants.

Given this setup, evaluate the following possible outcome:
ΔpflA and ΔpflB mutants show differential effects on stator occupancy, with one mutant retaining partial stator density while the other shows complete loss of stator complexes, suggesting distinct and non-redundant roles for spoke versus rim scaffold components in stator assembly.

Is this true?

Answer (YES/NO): NO